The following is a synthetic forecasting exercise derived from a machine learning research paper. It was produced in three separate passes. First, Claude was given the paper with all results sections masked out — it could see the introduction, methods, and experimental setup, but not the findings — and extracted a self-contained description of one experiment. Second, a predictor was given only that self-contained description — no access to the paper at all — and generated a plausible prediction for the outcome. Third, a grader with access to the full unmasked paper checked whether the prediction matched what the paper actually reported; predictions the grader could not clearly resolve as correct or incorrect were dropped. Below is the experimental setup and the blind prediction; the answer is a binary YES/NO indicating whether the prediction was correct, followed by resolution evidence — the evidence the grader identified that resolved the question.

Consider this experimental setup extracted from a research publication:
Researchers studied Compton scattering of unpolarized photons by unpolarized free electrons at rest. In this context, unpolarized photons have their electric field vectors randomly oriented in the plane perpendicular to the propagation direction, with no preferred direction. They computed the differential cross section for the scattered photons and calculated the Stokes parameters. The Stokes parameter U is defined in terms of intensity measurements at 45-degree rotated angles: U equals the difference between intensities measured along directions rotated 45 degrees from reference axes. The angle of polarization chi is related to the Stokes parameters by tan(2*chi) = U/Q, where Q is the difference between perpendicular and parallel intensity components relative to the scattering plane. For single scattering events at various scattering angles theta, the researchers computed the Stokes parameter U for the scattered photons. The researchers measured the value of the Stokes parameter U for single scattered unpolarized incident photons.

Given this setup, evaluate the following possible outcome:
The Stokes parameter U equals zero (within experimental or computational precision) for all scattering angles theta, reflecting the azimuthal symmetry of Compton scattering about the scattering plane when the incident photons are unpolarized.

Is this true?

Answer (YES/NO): YES